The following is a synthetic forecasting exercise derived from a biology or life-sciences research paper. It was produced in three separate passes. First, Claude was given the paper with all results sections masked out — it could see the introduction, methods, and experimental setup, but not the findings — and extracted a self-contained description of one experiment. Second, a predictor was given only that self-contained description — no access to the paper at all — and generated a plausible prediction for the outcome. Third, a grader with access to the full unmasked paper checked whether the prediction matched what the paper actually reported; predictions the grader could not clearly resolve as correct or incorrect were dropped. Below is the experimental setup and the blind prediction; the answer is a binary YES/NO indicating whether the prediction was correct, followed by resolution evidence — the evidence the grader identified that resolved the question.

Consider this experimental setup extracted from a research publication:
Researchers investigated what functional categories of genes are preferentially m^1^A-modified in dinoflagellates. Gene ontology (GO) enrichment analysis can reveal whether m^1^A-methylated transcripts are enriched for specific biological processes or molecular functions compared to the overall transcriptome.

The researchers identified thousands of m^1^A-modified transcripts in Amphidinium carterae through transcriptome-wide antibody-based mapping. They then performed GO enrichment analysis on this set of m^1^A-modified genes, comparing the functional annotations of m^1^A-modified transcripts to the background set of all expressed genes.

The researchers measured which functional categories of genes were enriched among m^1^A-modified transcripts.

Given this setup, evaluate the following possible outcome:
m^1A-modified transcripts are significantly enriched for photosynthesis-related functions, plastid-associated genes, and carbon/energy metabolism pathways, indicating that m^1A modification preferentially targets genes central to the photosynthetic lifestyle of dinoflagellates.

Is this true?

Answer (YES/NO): YES